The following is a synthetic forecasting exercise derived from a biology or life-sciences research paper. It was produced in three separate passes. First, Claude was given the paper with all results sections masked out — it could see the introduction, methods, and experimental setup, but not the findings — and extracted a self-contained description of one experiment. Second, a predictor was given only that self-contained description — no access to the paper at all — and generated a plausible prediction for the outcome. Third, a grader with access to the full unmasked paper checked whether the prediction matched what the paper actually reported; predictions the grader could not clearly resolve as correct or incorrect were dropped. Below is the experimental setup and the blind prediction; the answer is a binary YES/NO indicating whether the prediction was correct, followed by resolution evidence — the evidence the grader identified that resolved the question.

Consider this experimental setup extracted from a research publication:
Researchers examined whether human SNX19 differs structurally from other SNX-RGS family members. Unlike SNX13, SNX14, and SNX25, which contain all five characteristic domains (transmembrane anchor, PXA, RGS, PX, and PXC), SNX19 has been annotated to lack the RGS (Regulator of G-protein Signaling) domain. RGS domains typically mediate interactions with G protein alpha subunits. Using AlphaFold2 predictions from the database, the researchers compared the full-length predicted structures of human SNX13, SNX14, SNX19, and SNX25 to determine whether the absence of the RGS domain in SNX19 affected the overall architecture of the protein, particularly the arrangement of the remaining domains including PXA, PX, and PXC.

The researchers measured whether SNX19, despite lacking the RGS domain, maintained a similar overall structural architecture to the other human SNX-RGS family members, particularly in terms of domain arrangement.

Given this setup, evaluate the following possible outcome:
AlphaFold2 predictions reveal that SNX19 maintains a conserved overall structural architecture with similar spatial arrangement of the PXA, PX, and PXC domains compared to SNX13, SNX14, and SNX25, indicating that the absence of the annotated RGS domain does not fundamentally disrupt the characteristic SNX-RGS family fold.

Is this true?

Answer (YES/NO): YES